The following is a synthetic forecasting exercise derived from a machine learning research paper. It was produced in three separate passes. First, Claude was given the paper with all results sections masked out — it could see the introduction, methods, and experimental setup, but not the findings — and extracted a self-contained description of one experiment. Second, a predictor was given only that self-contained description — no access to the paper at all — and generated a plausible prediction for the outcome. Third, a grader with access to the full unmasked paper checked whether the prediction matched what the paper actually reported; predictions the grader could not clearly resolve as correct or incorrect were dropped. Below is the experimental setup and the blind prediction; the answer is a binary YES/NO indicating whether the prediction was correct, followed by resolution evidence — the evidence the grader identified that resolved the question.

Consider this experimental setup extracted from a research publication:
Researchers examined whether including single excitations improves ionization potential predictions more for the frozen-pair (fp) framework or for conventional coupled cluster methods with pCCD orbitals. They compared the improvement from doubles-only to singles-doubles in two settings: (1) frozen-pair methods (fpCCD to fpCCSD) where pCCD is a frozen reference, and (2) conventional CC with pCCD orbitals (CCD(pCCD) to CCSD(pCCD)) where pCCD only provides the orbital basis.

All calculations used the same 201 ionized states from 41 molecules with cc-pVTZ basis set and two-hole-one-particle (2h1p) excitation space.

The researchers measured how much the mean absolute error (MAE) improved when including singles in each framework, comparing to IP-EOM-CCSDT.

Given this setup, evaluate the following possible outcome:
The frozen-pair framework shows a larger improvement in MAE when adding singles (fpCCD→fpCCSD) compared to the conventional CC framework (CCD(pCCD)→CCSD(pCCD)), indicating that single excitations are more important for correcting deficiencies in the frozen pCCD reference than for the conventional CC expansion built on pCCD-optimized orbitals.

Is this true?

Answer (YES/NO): NO